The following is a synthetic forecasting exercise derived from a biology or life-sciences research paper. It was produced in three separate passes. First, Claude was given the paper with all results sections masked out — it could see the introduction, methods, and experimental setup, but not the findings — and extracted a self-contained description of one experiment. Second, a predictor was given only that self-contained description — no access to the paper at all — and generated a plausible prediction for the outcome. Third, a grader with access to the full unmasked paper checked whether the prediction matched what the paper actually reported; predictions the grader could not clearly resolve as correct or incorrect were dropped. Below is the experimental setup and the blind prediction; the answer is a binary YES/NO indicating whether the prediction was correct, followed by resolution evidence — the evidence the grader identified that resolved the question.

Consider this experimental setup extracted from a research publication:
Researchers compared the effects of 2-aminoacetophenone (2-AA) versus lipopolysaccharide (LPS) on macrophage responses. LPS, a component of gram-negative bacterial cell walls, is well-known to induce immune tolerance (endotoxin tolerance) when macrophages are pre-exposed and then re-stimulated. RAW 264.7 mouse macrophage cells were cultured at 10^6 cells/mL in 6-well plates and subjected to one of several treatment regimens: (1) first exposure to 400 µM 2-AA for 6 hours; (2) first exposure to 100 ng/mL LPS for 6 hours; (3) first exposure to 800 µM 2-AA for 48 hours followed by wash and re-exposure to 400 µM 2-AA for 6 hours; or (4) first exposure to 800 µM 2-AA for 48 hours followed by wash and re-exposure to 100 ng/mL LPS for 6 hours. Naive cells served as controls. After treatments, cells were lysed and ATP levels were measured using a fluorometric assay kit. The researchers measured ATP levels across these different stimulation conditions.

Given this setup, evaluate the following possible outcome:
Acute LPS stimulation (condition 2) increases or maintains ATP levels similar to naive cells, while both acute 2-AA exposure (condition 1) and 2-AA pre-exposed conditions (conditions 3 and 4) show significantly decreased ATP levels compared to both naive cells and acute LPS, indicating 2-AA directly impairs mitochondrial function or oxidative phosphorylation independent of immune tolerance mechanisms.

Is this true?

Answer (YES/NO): NO